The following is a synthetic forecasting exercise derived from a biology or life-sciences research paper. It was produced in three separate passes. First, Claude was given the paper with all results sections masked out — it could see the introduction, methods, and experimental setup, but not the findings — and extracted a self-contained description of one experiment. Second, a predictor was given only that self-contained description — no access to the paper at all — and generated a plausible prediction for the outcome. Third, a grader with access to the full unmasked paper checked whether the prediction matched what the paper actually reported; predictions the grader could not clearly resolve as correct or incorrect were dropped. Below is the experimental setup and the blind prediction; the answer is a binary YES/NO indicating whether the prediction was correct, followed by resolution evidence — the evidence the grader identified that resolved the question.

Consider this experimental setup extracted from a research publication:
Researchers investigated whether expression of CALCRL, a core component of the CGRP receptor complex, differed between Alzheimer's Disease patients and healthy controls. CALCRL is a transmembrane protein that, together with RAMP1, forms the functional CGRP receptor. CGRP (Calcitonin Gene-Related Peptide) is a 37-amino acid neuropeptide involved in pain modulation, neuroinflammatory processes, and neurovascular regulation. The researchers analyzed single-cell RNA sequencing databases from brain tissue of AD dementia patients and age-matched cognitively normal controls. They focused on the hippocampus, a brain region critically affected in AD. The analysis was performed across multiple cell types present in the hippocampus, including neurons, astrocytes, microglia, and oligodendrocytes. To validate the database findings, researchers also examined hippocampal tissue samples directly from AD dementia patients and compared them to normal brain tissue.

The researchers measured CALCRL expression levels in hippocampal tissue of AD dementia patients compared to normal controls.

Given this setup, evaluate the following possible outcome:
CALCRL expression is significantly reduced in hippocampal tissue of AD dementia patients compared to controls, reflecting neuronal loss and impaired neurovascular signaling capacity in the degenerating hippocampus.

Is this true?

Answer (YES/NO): NO